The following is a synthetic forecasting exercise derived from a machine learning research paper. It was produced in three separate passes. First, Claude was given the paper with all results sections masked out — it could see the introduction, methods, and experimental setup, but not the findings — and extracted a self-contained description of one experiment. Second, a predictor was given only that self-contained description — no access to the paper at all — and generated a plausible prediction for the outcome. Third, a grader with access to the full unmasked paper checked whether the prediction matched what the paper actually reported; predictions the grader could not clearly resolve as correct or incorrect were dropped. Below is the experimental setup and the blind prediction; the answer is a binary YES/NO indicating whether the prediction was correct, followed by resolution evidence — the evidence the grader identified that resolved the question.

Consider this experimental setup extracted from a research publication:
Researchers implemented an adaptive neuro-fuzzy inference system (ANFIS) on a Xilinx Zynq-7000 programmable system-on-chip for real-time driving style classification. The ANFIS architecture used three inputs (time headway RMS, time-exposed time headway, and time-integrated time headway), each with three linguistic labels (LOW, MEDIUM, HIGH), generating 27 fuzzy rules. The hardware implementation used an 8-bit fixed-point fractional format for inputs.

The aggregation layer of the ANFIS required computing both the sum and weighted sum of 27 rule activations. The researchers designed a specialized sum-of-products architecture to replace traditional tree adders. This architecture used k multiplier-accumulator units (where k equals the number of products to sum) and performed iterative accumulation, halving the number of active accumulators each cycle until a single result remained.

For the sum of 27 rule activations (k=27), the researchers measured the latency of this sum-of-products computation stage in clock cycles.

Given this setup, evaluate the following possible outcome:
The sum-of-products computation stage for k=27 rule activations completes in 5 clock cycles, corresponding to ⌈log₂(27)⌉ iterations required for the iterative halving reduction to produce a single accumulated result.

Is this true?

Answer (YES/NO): NO